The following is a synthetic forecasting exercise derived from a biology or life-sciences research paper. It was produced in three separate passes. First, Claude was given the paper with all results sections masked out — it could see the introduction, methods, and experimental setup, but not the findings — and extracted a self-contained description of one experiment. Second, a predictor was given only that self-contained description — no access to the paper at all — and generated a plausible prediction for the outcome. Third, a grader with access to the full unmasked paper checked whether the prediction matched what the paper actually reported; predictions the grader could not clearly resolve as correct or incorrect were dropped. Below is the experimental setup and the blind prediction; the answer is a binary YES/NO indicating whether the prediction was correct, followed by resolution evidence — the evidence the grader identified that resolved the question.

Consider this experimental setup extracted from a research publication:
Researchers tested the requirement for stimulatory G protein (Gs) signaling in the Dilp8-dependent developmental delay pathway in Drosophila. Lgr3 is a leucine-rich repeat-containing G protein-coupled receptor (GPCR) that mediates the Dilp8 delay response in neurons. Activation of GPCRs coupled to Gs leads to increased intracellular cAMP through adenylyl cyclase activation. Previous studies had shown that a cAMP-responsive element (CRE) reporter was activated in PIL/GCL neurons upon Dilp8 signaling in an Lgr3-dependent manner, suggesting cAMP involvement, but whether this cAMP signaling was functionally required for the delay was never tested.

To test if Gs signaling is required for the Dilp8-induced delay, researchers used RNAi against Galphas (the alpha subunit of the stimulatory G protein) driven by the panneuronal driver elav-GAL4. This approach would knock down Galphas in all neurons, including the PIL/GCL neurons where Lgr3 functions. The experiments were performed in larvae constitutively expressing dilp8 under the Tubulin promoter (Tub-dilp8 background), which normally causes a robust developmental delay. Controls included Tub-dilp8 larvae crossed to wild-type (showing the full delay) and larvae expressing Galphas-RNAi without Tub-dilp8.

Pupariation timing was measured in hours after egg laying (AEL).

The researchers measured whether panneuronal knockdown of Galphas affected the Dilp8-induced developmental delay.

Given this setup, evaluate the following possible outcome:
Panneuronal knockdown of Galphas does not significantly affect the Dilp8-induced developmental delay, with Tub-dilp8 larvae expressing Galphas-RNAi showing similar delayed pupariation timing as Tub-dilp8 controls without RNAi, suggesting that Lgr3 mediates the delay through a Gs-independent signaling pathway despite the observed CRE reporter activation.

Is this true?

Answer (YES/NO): NO